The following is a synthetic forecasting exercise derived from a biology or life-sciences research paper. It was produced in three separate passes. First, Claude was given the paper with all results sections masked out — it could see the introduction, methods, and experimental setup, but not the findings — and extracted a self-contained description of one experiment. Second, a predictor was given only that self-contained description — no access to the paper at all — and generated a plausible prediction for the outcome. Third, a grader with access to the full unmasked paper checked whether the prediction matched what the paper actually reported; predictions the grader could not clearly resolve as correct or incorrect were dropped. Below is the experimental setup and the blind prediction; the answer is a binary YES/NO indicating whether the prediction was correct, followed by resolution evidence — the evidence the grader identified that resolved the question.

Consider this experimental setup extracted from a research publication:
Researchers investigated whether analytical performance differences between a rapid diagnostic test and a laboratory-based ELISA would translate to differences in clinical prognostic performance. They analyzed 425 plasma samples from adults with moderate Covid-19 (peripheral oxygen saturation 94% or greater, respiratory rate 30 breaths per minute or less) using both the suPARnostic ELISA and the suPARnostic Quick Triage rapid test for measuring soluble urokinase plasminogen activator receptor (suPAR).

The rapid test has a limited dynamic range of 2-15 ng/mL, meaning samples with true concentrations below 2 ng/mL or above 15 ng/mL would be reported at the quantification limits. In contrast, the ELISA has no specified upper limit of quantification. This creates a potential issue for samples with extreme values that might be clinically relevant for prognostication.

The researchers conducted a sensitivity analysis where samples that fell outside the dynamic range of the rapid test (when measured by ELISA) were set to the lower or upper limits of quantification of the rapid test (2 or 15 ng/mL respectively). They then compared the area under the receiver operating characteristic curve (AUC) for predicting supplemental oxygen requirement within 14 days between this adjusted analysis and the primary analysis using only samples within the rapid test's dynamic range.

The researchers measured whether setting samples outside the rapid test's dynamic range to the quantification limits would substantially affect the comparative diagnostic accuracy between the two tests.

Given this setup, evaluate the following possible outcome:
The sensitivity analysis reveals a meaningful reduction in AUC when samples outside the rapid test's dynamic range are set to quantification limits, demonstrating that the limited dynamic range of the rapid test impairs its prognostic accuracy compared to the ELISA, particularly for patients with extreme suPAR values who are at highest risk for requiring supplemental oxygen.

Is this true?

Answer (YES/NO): NO